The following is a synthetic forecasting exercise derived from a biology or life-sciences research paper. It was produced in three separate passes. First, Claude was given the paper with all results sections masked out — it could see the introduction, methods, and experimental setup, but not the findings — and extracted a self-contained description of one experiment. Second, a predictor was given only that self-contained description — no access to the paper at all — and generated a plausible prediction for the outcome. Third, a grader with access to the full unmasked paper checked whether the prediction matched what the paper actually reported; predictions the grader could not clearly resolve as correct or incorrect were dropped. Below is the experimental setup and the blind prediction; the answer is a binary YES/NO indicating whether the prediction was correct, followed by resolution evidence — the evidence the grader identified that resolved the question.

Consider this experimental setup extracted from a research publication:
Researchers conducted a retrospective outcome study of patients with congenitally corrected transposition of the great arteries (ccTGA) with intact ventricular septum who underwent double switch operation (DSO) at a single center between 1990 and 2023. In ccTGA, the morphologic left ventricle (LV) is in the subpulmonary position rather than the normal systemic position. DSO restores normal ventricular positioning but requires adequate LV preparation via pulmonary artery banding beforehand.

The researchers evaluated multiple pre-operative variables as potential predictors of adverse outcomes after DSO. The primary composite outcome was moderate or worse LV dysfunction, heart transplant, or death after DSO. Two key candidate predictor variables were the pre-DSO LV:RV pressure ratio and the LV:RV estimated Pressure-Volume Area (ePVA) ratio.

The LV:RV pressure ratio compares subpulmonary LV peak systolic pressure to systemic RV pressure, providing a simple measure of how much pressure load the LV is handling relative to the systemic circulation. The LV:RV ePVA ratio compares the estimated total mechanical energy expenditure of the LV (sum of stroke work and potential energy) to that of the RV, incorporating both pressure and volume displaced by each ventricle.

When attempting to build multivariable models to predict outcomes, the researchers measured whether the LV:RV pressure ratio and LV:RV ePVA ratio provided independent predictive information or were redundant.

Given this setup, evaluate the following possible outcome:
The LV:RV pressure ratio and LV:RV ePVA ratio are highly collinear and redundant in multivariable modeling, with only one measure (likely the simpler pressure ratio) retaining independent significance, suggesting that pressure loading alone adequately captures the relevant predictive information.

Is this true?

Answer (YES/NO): NO